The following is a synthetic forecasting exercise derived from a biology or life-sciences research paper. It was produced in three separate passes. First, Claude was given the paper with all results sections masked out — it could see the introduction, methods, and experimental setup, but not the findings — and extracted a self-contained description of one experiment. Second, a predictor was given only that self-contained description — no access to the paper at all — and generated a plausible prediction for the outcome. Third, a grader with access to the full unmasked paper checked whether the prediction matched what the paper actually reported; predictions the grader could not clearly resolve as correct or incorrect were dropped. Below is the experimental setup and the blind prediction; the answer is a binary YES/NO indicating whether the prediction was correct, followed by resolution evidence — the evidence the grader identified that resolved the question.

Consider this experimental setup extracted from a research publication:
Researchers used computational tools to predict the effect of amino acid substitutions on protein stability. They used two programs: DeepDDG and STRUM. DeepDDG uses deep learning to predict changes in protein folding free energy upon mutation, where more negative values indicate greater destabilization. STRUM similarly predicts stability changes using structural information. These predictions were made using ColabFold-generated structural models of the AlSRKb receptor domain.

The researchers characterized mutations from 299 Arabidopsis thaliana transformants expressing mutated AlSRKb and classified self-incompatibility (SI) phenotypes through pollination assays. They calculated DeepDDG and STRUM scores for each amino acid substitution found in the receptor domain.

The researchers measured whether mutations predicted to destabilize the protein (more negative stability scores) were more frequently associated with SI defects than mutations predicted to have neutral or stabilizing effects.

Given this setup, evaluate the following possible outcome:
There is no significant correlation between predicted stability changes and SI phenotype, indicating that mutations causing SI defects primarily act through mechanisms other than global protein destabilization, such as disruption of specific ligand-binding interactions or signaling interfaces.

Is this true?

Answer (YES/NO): NO